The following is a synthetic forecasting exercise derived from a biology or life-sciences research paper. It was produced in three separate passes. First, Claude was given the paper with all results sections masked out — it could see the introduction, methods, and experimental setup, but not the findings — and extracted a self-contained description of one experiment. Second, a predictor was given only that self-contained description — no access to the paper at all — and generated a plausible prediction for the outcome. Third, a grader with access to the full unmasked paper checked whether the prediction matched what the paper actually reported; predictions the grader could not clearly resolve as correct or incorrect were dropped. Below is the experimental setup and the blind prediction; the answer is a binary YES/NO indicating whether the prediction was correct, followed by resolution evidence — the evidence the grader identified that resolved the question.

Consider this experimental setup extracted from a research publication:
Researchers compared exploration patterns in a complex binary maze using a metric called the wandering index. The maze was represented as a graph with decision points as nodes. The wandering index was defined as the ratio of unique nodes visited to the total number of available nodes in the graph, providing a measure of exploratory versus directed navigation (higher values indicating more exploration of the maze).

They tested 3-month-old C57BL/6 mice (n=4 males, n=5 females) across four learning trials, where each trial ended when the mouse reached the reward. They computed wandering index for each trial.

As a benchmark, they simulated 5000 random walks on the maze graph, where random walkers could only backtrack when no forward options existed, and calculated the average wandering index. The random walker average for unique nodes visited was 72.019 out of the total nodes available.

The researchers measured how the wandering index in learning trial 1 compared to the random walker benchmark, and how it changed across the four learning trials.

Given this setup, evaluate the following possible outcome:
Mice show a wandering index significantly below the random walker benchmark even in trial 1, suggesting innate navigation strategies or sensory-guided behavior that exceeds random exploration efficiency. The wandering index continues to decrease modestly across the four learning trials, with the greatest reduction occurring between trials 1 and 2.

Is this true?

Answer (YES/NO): NO